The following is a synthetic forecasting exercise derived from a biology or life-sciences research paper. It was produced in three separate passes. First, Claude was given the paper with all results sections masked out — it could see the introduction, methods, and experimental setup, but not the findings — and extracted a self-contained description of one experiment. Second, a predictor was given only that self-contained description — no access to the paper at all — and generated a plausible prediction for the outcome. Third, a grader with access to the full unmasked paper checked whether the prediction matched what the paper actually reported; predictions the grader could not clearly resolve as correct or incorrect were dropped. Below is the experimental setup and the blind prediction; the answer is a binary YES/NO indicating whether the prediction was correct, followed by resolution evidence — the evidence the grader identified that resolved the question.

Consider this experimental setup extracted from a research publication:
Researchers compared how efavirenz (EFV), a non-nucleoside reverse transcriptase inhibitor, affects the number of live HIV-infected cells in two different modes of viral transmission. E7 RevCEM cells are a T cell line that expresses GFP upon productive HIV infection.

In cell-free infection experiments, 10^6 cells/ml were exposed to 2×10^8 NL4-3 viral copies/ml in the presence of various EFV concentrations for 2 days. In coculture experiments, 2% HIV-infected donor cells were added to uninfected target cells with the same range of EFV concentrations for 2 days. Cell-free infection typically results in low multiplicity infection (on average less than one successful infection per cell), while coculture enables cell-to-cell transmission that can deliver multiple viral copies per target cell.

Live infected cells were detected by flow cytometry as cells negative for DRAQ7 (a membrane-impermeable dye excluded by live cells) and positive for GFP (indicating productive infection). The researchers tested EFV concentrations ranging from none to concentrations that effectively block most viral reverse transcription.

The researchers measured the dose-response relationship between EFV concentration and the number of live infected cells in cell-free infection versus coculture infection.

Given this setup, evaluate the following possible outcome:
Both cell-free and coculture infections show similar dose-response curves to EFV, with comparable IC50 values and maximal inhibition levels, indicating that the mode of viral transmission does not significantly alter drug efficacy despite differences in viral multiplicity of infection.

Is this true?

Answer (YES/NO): NO